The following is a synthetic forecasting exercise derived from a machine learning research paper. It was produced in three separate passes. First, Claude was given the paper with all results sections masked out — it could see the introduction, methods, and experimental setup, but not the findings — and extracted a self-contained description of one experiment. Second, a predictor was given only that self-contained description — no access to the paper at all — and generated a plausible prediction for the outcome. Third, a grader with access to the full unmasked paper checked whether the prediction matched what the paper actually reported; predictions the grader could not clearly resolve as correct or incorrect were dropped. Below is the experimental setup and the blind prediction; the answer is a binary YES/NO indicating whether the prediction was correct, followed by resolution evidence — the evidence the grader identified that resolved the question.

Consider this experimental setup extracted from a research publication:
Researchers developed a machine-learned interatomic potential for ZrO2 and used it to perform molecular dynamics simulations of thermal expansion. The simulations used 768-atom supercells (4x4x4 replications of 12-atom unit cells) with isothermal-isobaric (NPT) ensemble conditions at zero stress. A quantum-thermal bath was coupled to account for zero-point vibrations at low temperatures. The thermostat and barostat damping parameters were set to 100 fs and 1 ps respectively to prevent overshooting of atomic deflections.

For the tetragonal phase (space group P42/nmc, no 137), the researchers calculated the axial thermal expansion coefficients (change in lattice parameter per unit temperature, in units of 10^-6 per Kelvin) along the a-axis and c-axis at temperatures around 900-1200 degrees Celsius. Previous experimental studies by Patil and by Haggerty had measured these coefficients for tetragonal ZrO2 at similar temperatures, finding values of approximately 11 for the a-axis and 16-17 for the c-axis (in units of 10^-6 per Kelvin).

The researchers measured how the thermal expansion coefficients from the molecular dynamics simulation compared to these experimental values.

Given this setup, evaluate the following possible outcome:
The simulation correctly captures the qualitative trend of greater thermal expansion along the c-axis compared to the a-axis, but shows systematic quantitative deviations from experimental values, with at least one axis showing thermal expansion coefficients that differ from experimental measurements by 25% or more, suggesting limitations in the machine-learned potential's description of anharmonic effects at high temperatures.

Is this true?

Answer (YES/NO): NO